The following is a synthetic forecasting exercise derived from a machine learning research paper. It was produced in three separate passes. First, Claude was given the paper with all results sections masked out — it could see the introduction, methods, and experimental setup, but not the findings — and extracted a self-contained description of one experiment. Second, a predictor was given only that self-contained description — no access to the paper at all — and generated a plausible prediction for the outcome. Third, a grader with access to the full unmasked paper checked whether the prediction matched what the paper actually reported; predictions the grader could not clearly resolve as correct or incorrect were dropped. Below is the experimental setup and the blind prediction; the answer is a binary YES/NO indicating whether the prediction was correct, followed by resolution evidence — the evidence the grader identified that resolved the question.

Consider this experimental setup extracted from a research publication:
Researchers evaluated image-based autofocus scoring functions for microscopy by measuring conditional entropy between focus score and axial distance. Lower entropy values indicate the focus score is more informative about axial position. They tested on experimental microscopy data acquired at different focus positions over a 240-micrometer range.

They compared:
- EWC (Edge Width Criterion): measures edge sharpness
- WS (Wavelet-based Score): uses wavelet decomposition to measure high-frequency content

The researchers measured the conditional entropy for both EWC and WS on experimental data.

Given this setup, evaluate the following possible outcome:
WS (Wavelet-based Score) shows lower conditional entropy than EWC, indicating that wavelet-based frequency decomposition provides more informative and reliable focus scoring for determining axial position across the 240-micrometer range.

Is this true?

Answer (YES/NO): NO